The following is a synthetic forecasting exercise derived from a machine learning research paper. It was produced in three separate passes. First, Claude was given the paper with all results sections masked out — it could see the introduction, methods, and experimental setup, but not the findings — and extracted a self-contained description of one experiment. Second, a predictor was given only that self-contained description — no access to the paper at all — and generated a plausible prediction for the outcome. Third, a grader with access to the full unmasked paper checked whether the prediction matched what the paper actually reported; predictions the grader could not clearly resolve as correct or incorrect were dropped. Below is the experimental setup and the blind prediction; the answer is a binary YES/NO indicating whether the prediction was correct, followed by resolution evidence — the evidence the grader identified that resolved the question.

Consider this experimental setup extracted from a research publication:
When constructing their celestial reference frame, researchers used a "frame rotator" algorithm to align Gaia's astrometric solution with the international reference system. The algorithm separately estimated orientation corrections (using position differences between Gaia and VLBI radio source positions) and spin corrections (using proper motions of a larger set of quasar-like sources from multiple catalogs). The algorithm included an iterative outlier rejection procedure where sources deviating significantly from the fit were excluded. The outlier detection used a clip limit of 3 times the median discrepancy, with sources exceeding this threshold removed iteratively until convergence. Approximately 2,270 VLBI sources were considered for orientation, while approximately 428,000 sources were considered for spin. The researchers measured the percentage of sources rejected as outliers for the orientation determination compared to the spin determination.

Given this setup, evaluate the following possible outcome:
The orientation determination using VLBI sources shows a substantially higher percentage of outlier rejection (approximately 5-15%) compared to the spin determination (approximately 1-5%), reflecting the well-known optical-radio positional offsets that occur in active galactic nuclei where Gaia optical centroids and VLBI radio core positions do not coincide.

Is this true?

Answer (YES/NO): NO